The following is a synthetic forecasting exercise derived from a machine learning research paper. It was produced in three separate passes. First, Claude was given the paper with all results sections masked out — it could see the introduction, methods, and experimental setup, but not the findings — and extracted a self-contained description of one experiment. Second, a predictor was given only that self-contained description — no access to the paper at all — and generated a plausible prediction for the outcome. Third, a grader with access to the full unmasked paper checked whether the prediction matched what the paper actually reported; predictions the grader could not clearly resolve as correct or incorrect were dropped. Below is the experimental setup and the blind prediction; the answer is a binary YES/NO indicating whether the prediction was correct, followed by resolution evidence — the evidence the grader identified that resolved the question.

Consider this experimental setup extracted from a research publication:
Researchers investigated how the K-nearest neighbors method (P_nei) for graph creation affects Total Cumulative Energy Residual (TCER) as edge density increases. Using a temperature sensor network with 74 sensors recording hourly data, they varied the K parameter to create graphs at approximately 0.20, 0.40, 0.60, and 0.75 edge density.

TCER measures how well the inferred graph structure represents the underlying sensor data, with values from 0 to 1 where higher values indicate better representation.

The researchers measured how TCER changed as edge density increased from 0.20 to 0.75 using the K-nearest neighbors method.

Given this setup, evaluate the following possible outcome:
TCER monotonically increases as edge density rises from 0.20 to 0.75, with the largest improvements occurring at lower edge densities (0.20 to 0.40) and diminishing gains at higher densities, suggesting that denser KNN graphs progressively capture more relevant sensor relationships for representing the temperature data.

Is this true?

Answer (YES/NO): NO